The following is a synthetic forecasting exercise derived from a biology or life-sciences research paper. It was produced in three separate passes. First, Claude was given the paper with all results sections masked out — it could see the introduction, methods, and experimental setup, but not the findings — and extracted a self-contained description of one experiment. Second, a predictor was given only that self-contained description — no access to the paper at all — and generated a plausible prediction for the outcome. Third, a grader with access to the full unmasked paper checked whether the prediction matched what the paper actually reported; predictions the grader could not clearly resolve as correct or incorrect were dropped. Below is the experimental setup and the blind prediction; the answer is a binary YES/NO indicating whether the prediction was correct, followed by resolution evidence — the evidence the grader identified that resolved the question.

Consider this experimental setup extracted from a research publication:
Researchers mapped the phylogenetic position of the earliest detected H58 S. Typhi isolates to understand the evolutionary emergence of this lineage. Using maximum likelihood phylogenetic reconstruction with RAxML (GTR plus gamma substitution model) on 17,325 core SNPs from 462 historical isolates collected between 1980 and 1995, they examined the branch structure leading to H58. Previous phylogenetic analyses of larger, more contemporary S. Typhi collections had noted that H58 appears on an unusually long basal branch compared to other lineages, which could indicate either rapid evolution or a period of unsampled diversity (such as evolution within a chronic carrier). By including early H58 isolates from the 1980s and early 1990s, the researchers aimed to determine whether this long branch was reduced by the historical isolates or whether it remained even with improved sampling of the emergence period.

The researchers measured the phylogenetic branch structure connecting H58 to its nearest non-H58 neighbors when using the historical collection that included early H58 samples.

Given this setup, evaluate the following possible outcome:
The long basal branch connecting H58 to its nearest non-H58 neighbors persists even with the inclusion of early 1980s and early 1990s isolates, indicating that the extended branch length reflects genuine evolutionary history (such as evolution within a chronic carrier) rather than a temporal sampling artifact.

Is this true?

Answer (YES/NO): YES